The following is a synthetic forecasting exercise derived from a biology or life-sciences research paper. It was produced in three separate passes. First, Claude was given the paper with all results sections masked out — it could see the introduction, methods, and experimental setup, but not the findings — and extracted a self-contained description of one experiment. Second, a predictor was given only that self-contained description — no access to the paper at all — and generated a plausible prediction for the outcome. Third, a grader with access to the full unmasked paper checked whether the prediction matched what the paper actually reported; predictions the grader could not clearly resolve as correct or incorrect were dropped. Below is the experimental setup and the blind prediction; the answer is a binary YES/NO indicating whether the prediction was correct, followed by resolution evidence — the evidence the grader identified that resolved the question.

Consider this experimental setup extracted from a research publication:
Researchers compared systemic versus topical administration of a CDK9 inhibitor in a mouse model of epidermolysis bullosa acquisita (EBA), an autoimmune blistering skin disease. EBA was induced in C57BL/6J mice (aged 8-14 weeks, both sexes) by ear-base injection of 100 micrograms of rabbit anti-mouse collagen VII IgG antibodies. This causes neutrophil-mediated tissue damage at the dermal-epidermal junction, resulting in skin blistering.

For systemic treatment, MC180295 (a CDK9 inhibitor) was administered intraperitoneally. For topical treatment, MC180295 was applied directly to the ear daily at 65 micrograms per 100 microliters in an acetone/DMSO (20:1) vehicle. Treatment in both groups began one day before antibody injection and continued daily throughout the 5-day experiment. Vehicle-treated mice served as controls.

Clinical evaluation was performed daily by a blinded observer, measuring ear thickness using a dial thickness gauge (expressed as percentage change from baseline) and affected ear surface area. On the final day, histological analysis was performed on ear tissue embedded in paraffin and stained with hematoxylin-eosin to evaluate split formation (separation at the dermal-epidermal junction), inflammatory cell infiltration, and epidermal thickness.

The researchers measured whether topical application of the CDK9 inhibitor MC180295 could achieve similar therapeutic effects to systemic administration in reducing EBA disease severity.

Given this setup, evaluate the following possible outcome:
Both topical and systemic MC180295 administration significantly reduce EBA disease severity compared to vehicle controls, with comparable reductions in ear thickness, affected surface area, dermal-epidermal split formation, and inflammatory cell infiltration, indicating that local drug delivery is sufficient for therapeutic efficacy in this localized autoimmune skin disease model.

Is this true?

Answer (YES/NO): YES